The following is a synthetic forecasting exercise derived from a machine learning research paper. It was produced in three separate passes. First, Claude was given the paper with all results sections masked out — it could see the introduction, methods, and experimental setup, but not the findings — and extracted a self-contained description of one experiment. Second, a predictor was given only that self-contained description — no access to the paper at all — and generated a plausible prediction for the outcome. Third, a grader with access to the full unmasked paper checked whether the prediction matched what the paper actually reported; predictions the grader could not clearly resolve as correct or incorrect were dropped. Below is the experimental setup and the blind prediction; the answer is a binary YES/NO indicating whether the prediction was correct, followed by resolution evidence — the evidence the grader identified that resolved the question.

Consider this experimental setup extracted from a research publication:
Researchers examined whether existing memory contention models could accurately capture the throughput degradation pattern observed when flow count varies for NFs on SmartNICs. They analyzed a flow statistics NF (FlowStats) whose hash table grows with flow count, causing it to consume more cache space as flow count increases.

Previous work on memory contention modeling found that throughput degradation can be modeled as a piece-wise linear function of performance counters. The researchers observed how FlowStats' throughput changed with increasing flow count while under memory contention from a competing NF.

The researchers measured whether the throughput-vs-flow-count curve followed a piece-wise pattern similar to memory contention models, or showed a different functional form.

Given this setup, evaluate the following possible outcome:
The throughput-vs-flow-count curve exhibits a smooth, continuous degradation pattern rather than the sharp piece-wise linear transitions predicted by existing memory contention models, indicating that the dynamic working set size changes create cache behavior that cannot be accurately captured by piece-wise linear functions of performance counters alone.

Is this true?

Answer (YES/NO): NO